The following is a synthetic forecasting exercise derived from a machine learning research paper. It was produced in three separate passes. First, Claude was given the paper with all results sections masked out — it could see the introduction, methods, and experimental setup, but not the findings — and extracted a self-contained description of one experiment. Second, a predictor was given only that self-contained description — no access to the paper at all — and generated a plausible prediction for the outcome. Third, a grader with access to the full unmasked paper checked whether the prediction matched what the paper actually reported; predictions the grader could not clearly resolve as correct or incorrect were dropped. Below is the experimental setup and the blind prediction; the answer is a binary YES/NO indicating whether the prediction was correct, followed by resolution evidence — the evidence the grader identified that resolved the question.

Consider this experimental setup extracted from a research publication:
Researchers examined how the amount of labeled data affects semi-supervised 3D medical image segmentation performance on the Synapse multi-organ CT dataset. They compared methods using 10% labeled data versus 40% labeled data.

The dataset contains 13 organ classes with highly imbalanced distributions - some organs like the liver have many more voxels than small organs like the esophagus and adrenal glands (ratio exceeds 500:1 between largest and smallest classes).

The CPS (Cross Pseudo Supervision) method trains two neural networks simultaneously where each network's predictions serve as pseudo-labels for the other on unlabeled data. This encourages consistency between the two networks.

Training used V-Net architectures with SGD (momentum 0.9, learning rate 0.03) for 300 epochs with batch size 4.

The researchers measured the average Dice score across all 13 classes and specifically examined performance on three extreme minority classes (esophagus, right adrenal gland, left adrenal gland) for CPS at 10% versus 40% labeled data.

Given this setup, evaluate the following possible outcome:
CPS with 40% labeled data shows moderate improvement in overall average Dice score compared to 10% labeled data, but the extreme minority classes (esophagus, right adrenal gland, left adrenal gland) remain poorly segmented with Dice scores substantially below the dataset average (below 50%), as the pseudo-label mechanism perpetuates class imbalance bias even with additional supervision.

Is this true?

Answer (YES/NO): YES